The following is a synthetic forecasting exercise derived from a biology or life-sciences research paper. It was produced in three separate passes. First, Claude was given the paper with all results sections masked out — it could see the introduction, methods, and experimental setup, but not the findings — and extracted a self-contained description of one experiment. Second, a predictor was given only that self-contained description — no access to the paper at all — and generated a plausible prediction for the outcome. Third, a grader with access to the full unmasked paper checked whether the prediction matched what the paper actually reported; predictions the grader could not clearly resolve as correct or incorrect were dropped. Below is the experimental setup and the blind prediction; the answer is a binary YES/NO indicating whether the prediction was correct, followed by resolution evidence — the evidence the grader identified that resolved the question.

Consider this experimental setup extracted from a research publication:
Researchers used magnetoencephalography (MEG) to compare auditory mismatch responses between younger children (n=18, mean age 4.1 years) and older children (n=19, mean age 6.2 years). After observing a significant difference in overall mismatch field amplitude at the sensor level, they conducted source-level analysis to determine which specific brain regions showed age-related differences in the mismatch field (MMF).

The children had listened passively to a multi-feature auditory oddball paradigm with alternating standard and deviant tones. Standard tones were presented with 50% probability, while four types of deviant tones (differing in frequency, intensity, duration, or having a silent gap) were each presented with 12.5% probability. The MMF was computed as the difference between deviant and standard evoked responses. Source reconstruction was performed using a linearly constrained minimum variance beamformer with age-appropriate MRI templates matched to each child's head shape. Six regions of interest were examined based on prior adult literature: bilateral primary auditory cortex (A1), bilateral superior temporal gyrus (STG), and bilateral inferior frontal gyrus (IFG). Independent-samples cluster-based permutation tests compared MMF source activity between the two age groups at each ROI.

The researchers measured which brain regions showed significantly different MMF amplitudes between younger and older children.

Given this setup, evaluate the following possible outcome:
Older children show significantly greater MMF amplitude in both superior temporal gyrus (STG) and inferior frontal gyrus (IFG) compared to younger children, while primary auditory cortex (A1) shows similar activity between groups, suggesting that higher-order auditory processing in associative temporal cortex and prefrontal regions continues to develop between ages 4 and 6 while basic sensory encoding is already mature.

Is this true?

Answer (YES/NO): NO